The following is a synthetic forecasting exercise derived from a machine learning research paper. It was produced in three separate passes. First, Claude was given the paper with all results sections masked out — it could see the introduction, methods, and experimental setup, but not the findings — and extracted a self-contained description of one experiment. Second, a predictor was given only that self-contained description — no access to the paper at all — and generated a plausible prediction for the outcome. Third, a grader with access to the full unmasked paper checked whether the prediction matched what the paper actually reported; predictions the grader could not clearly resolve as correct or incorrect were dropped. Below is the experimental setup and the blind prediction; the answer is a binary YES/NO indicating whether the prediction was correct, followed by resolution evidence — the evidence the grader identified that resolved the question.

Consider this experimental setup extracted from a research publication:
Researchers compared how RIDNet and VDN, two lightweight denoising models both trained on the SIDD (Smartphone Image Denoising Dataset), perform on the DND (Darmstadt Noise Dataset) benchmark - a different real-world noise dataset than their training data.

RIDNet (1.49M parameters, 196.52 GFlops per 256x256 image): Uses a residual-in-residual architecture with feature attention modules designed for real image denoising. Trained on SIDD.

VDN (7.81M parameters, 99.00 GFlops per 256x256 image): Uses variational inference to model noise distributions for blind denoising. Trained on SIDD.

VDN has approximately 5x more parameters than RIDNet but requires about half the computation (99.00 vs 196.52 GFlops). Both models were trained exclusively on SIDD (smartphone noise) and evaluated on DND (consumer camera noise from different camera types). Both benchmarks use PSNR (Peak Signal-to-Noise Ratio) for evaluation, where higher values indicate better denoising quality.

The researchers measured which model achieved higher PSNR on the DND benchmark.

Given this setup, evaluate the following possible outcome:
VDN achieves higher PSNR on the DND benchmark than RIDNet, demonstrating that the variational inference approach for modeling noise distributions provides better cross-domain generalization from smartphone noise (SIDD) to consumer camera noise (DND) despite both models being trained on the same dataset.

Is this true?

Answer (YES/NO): YES